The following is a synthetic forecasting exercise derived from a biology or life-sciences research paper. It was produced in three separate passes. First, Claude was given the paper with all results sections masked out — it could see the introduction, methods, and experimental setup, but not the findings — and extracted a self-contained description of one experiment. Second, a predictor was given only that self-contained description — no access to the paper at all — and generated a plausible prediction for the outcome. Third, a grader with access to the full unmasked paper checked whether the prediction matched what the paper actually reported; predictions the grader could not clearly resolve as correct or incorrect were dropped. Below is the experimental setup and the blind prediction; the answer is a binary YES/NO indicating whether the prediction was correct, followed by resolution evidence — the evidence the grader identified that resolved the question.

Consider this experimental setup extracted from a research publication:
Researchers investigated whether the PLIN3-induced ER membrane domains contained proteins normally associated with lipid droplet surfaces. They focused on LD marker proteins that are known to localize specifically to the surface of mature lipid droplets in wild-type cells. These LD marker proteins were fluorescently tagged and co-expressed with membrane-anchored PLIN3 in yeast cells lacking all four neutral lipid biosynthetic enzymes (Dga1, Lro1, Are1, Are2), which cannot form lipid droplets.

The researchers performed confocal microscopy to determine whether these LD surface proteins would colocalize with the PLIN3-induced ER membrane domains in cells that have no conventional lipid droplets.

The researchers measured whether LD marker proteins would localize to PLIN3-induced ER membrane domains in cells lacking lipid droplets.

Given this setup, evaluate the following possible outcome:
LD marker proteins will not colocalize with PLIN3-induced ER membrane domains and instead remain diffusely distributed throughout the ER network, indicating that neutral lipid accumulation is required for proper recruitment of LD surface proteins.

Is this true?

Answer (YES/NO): NO